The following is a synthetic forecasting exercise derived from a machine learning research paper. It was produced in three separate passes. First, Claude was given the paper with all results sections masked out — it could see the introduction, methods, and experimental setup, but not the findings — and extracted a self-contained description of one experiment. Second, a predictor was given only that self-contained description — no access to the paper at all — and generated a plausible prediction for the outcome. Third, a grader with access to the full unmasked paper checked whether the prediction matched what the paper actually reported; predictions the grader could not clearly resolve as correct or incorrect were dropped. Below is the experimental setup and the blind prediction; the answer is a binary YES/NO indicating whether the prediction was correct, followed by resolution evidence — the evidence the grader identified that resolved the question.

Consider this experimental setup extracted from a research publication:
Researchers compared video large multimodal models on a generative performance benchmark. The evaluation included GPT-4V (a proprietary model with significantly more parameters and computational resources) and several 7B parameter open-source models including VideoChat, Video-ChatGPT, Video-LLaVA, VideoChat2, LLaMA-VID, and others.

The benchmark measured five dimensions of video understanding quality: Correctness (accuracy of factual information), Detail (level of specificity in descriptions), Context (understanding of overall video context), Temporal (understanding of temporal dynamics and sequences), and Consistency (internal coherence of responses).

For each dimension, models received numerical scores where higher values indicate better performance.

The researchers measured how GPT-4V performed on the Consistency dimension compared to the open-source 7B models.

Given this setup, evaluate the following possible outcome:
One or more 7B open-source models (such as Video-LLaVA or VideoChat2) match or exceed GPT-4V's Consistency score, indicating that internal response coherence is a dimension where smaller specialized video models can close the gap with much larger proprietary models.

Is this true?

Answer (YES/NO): YES